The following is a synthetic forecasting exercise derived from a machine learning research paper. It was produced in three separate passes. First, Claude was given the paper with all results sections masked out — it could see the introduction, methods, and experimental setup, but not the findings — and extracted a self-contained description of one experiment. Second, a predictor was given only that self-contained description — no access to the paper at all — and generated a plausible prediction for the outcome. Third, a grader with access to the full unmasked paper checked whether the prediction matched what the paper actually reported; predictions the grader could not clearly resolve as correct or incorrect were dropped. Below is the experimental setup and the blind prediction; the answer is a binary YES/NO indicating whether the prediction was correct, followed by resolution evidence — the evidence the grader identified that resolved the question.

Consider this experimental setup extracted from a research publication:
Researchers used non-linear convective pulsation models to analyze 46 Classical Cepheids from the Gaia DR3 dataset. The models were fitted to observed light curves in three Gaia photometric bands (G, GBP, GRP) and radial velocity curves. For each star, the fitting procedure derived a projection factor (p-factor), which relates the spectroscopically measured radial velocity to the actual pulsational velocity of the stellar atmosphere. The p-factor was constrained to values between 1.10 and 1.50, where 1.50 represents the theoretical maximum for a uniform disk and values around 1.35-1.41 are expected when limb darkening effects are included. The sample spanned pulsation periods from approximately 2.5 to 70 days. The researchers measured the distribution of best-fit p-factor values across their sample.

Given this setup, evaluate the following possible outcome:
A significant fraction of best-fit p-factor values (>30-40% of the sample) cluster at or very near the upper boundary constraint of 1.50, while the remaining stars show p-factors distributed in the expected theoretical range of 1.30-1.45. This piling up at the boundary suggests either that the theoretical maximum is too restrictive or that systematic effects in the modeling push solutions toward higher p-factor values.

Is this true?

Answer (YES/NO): NO